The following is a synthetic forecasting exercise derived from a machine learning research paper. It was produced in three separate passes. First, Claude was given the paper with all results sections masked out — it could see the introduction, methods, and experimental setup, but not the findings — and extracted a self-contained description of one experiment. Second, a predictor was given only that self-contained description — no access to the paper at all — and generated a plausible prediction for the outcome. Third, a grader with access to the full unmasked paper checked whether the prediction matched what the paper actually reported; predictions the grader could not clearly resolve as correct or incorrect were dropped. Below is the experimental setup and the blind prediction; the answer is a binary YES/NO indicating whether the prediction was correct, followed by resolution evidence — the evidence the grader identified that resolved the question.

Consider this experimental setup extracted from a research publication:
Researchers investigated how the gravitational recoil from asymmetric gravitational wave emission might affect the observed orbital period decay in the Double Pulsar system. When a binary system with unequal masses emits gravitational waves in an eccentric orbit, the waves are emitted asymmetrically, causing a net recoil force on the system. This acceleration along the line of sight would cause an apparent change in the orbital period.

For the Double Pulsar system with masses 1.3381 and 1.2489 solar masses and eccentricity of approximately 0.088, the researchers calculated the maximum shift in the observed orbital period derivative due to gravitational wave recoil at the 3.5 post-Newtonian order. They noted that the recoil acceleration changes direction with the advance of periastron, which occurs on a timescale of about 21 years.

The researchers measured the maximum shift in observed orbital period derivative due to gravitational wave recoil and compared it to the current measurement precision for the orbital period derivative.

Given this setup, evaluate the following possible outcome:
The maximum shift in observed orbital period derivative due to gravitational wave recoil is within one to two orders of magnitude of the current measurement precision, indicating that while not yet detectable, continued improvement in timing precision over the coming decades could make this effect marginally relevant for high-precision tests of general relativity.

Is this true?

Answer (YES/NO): NO